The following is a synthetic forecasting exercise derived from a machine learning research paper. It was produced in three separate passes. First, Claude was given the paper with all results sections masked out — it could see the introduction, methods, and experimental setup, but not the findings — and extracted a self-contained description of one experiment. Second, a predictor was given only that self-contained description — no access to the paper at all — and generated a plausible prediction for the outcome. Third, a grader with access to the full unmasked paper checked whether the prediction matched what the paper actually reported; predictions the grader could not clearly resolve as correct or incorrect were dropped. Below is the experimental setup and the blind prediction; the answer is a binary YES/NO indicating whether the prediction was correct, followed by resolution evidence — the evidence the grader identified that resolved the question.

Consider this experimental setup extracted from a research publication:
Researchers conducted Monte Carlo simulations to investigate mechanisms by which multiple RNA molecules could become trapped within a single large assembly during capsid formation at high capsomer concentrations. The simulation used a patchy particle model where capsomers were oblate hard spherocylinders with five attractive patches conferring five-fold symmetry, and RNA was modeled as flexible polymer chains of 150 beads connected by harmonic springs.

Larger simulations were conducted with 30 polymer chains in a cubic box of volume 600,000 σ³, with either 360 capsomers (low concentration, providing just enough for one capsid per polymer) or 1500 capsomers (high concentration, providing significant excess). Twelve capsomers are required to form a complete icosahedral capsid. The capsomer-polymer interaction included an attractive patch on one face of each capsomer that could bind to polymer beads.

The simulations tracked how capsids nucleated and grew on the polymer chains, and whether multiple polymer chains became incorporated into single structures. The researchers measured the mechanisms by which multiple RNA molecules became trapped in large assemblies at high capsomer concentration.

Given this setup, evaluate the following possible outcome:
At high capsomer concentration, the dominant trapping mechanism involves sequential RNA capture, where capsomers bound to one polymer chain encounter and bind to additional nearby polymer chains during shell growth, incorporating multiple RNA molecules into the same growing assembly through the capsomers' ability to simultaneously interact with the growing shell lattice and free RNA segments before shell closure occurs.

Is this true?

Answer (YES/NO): NO